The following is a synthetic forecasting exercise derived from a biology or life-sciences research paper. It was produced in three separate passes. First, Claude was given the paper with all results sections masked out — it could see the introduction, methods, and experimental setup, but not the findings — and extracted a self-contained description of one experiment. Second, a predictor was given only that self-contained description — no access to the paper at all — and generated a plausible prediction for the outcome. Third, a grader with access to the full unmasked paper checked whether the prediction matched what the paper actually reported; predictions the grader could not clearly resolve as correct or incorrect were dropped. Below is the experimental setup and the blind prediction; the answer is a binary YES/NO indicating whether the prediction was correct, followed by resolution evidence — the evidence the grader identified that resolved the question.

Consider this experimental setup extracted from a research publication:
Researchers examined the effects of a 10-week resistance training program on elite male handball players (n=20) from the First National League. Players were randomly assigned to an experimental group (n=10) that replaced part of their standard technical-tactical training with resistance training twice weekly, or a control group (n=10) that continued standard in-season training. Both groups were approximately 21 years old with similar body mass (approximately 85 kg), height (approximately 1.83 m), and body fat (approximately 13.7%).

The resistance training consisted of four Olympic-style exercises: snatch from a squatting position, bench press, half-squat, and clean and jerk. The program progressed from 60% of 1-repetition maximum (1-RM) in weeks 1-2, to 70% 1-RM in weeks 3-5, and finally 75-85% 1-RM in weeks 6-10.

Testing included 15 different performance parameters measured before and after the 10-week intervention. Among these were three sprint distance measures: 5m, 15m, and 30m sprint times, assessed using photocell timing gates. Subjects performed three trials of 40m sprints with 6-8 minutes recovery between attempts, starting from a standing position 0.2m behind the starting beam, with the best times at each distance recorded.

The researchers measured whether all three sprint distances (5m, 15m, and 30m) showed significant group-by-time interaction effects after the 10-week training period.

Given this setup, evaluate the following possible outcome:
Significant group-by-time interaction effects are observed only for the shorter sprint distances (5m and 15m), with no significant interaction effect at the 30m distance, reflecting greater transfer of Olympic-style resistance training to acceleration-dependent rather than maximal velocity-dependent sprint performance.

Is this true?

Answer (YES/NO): YES